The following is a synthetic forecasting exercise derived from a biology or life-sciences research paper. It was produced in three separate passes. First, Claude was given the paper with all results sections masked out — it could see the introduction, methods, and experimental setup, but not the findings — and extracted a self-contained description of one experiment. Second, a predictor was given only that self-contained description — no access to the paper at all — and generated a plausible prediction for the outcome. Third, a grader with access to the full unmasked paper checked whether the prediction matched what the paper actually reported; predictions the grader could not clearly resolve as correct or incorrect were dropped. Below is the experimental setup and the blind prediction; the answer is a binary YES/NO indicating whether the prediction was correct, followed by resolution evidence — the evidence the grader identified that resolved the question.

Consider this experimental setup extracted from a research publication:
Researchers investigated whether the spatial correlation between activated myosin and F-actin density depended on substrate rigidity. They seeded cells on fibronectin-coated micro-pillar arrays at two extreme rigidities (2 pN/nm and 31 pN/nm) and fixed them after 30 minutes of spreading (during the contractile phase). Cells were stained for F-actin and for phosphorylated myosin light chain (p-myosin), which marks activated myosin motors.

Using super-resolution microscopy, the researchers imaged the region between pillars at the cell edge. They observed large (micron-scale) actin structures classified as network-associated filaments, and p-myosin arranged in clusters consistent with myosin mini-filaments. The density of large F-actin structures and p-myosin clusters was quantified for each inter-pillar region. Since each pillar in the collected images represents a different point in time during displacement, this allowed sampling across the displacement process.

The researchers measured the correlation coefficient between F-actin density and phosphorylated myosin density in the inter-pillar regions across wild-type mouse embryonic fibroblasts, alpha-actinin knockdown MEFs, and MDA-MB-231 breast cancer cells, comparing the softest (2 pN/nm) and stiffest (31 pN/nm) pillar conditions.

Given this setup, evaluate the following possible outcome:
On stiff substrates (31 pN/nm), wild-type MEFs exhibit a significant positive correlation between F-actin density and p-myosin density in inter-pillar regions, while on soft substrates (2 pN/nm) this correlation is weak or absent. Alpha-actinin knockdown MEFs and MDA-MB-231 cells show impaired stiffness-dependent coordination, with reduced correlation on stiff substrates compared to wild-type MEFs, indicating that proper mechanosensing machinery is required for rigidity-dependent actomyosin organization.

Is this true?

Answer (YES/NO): NO